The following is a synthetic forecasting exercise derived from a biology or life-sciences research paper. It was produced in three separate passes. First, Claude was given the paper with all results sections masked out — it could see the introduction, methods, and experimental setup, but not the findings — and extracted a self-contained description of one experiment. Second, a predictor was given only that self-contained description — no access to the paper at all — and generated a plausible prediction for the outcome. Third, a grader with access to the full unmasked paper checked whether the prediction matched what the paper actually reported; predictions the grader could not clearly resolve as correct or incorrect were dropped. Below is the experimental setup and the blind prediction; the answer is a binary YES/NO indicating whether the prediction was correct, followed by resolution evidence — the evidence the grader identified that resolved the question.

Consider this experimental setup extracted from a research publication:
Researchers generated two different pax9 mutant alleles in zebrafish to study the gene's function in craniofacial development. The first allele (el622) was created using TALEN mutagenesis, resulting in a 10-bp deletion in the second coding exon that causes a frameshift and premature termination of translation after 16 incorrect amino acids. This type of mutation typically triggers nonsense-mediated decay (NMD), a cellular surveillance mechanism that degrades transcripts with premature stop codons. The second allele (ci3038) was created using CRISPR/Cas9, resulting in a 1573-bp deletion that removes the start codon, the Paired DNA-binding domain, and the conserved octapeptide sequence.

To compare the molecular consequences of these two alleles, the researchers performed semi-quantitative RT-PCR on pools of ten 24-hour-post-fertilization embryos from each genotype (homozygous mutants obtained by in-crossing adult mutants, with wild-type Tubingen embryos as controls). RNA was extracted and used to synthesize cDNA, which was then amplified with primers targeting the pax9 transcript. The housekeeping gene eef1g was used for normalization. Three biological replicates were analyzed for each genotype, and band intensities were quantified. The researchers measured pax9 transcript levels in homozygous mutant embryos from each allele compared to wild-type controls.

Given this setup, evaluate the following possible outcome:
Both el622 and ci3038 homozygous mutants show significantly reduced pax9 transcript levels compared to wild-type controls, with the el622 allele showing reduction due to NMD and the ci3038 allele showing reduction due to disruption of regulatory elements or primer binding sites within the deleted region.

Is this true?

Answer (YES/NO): NO